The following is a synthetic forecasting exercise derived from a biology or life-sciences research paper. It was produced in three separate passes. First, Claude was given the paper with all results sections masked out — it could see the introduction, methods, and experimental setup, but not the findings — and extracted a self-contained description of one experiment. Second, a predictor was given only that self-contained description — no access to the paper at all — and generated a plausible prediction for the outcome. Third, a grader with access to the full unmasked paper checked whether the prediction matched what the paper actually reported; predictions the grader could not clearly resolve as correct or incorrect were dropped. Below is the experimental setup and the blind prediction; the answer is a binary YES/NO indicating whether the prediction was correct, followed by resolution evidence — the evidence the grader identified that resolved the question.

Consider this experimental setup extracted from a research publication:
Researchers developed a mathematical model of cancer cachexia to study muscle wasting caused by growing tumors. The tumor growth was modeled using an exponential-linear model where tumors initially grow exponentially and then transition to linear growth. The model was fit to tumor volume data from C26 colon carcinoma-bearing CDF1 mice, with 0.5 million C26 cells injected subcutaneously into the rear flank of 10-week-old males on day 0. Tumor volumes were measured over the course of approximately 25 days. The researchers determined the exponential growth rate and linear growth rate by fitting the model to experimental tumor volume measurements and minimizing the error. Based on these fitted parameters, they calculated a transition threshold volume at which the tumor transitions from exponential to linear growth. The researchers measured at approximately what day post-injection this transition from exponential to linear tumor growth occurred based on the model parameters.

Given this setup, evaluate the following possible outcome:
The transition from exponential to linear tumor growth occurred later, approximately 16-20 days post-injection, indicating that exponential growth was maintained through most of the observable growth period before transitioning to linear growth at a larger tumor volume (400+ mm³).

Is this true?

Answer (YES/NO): NO